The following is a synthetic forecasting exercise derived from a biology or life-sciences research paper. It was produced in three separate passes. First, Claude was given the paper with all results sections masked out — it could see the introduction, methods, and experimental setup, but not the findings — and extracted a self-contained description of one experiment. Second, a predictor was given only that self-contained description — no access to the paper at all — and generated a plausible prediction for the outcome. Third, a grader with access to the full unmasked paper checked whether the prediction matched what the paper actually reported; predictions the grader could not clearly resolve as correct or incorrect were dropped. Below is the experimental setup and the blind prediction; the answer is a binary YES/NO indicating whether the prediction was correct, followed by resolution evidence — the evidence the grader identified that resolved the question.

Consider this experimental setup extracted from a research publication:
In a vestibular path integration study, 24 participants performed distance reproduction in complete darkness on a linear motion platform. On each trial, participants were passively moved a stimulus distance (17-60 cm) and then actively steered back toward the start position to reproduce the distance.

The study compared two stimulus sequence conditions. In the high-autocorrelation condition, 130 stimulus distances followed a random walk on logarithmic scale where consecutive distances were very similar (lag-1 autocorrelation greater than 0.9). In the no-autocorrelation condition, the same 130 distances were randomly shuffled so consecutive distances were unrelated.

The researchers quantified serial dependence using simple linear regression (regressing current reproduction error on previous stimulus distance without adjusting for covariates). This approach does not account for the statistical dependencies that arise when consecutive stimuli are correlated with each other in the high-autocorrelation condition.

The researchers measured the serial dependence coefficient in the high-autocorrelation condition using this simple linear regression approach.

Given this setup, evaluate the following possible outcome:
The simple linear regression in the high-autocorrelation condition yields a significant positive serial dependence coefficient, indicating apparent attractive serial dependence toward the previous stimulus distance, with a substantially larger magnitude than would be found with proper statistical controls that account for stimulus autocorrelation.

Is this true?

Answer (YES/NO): NO